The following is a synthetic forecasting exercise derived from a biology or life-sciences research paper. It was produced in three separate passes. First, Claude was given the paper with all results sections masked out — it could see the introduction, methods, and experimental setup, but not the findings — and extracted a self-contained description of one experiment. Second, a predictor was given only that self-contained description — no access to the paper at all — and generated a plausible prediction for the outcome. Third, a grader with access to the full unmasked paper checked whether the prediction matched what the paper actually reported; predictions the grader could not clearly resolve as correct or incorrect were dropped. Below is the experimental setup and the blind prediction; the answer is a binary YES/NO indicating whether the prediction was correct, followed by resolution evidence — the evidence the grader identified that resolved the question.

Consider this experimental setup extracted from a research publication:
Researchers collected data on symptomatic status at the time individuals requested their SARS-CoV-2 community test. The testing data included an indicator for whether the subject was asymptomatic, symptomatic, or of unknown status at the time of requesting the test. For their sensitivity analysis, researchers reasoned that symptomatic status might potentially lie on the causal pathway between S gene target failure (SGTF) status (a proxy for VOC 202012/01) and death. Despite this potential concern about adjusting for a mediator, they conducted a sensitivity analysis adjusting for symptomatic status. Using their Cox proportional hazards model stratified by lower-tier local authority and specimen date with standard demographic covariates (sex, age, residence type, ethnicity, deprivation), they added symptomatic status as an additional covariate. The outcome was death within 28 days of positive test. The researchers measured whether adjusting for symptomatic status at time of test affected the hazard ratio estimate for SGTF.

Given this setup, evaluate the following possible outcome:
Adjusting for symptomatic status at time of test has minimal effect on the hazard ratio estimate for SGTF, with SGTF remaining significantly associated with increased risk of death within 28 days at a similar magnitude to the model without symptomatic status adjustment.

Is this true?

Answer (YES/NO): YES